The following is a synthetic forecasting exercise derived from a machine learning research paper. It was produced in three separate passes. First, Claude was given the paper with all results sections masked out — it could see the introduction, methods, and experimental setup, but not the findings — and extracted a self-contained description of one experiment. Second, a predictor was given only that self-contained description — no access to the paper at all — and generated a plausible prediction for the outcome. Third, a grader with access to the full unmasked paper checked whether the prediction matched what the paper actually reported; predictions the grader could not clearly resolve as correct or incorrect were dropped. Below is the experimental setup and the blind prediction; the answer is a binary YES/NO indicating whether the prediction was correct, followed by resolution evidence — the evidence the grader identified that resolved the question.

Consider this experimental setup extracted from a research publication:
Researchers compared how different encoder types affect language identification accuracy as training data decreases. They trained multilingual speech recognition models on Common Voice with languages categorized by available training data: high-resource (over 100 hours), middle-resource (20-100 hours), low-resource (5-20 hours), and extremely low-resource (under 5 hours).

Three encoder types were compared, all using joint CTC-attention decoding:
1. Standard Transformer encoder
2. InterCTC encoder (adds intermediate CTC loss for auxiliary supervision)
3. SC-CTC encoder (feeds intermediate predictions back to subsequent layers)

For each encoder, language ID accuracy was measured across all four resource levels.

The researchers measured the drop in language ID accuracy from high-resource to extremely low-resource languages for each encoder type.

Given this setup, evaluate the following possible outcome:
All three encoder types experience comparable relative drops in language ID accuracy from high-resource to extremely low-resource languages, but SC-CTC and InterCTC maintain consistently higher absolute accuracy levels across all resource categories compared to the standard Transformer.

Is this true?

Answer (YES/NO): NO